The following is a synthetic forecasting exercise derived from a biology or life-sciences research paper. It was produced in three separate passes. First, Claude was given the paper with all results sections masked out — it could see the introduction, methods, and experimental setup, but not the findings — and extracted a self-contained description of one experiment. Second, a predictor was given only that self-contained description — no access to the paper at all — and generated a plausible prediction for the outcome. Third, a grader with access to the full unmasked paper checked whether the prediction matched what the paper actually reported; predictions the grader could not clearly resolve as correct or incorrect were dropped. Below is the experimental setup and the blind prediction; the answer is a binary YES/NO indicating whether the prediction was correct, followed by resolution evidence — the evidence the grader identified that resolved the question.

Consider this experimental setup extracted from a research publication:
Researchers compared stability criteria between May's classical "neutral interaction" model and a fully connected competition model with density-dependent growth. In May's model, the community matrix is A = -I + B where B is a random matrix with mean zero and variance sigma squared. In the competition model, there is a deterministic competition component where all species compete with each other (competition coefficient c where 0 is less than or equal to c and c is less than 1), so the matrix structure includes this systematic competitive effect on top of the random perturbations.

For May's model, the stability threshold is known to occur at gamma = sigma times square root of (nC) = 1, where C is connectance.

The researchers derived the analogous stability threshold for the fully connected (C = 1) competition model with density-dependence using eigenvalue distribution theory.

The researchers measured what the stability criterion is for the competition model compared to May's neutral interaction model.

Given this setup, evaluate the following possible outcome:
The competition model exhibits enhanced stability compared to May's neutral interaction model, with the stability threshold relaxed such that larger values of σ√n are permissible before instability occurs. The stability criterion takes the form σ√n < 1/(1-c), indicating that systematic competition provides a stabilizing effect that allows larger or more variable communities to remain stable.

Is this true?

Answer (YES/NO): NO